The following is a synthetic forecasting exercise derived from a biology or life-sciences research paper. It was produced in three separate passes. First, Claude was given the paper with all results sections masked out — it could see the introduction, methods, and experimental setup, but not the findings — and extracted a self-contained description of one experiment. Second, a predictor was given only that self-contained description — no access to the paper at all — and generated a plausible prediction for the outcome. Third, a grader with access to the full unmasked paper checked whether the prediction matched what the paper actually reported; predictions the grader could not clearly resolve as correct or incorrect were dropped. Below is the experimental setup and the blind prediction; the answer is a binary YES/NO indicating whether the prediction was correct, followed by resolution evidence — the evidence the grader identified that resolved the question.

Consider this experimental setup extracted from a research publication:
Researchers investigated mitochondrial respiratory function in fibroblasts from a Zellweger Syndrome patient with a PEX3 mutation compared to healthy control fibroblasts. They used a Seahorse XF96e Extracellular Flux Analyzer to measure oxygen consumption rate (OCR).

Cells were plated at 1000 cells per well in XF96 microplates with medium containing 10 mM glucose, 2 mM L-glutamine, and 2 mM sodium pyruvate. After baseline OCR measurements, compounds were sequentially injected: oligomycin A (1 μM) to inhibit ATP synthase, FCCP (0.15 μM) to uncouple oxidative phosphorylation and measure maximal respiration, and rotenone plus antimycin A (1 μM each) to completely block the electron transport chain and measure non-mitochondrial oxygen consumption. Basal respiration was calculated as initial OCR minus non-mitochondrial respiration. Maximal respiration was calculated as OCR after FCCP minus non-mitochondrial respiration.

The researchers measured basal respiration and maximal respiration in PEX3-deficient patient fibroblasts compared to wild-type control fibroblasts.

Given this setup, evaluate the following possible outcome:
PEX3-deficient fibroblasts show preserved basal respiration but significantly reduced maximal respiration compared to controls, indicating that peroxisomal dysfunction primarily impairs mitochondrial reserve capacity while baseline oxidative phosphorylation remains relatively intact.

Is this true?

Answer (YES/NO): NO